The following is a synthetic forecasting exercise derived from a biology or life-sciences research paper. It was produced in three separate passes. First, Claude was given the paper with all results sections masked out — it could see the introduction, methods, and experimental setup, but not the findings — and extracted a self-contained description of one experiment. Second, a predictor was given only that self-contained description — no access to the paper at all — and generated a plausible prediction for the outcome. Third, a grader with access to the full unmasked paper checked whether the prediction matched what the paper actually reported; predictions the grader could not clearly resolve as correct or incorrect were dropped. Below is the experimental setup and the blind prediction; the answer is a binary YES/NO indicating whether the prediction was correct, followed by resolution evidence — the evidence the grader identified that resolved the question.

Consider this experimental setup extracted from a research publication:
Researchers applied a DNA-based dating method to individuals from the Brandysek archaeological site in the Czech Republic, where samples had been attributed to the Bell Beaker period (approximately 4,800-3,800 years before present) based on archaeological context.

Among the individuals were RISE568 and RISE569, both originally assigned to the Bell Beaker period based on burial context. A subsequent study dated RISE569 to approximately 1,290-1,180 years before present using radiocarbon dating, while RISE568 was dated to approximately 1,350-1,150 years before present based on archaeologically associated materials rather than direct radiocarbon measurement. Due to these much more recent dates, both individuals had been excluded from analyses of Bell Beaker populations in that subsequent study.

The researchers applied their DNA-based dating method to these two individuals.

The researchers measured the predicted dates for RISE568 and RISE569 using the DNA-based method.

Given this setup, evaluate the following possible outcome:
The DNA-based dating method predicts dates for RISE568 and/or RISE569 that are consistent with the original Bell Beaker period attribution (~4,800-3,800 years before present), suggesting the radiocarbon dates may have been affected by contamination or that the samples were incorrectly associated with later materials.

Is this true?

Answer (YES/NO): YES